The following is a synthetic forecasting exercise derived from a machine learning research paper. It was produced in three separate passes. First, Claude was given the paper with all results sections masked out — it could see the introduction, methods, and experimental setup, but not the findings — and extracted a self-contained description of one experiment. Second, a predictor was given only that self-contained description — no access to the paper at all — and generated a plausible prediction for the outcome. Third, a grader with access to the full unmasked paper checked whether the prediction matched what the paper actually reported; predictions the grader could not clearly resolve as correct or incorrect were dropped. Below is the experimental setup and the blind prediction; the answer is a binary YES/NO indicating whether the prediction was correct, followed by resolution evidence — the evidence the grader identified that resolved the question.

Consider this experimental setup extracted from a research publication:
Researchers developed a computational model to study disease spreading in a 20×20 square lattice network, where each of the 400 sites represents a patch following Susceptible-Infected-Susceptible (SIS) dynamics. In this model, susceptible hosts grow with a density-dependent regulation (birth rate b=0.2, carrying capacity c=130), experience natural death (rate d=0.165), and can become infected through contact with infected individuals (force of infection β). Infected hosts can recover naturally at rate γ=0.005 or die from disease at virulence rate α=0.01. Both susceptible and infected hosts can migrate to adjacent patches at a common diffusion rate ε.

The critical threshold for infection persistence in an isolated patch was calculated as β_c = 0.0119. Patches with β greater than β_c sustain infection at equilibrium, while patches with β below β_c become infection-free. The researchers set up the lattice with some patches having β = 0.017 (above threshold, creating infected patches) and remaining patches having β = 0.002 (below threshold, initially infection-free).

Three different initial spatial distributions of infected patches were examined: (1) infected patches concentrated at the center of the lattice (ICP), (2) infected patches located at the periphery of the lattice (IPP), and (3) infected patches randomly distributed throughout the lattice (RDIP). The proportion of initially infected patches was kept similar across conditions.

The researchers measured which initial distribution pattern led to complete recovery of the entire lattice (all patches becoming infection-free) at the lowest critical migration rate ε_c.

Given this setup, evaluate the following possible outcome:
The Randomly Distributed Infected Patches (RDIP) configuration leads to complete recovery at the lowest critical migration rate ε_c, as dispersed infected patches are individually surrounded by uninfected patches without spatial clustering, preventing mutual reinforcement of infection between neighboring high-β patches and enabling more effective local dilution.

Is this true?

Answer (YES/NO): YES